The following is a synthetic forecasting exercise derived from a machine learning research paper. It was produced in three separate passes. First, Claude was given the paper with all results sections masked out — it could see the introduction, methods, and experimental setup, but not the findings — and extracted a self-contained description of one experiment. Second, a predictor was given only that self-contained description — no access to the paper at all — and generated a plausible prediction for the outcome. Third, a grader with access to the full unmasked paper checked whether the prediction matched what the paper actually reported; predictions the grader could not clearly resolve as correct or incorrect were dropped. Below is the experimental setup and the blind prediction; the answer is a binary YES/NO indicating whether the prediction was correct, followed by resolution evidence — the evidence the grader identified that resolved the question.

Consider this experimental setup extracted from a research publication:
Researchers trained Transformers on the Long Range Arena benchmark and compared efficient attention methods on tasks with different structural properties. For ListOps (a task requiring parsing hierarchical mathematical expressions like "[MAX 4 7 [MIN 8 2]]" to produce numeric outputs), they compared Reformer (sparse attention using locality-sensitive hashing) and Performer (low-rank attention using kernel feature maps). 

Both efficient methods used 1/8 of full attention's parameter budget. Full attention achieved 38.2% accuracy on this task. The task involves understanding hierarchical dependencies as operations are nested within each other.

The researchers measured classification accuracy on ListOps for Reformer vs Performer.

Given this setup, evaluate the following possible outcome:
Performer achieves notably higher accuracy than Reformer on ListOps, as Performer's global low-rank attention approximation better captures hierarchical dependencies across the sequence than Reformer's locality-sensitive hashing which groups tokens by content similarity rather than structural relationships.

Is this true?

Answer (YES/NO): NO